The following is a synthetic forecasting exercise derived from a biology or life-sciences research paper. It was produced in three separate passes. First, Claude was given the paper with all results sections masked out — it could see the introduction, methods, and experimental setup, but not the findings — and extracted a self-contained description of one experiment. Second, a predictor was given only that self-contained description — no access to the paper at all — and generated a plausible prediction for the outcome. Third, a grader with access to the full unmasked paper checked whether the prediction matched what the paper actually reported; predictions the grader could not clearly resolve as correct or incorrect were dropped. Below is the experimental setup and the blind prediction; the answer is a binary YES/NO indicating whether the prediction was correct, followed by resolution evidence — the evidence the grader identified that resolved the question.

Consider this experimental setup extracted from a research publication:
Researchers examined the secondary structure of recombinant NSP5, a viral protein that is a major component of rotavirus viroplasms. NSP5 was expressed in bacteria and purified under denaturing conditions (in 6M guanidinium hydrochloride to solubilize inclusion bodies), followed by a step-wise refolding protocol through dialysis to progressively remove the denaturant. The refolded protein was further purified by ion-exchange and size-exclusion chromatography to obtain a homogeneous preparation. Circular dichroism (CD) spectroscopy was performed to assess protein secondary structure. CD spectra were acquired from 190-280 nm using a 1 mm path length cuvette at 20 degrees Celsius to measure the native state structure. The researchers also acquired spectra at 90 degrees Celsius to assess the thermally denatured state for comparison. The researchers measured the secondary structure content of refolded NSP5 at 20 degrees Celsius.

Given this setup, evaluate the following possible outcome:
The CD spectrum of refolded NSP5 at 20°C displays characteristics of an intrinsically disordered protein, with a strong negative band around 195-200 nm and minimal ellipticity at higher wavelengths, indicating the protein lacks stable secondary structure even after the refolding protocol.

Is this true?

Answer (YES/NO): NO